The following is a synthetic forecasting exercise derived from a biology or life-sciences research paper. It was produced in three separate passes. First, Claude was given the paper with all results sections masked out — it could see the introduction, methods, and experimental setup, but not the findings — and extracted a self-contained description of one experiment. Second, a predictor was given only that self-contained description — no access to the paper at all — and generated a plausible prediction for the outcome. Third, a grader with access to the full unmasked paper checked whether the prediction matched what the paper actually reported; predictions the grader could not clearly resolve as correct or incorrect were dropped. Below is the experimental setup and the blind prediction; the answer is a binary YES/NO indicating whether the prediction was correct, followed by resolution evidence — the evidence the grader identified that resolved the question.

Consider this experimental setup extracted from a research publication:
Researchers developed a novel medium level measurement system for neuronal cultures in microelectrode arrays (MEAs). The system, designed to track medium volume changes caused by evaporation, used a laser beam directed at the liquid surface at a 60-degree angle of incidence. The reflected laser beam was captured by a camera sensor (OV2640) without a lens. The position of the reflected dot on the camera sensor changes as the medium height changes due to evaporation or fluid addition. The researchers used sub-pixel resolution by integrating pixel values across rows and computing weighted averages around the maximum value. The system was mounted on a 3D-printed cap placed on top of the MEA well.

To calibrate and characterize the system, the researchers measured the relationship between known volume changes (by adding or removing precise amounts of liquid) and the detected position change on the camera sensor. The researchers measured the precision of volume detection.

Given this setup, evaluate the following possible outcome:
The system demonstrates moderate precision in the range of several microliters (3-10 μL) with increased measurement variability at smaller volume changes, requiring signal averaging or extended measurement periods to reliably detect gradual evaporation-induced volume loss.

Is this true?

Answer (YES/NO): NO